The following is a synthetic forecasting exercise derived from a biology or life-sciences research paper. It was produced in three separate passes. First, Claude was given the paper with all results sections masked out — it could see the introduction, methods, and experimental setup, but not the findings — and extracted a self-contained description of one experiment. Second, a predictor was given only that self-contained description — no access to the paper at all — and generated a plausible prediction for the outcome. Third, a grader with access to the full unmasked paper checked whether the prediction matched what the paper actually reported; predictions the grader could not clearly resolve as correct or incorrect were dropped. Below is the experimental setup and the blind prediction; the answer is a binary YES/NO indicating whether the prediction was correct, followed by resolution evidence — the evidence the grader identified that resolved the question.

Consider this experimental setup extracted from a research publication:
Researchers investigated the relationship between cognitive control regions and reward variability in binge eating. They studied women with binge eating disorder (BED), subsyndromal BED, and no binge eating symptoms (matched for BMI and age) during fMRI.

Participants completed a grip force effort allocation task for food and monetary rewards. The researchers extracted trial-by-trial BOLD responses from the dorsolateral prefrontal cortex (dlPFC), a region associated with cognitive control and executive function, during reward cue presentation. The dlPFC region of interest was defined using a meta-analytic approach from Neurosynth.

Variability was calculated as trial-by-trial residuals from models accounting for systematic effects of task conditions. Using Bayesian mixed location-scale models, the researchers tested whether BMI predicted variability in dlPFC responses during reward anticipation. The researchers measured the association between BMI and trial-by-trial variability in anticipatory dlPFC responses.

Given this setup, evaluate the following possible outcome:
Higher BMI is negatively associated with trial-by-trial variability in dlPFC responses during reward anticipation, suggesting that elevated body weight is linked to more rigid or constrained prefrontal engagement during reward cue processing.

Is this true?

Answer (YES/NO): NO